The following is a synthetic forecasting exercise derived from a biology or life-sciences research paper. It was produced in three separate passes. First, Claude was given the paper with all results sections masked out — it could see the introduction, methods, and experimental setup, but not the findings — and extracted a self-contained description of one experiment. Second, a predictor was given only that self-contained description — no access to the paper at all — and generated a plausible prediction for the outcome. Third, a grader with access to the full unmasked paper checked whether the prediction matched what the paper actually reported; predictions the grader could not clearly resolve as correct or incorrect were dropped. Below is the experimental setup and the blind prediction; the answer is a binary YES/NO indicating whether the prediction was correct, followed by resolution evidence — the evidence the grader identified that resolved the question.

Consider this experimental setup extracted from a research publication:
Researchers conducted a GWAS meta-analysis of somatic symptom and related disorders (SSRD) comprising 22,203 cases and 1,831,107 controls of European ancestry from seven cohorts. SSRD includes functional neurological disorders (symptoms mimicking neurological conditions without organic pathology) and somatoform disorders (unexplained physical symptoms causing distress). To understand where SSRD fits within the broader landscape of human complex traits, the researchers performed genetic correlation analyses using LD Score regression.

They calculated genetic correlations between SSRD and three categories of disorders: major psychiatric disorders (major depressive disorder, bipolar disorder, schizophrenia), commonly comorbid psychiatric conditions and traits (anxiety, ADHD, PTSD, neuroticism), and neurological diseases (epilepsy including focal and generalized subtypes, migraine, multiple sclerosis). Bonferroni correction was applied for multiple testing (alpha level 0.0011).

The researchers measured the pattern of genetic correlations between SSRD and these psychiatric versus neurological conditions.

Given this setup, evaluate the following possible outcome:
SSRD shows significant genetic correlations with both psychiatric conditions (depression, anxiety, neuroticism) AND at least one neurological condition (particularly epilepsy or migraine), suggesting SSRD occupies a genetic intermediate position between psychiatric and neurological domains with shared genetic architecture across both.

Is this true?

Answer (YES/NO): YES